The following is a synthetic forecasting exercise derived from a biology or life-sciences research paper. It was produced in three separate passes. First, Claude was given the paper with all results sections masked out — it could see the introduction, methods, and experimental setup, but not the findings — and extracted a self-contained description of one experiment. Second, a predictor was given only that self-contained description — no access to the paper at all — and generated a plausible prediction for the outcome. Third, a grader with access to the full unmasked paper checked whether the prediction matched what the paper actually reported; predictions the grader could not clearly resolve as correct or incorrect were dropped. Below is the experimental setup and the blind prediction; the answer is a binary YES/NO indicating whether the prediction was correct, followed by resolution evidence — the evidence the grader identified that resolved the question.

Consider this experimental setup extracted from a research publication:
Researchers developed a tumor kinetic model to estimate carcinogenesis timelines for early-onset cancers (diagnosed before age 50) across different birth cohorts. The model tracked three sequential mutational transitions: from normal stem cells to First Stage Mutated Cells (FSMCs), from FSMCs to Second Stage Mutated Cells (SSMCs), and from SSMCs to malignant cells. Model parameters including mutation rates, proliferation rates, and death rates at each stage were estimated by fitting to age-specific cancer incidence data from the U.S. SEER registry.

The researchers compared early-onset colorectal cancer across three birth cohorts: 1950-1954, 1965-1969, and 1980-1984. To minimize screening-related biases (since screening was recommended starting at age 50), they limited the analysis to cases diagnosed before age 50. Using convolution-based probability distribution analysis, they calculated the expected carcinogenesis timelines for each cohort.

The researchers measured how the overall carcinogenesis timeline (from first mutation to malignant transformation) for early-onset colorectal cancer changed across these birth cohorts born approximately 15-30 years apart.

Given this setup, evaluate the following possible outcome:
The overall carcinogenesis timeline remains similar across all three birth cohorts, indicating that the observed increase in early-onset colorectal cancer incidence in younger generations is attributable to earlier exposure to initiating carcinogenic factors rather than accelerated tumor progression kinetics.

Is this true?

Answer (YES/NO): NO